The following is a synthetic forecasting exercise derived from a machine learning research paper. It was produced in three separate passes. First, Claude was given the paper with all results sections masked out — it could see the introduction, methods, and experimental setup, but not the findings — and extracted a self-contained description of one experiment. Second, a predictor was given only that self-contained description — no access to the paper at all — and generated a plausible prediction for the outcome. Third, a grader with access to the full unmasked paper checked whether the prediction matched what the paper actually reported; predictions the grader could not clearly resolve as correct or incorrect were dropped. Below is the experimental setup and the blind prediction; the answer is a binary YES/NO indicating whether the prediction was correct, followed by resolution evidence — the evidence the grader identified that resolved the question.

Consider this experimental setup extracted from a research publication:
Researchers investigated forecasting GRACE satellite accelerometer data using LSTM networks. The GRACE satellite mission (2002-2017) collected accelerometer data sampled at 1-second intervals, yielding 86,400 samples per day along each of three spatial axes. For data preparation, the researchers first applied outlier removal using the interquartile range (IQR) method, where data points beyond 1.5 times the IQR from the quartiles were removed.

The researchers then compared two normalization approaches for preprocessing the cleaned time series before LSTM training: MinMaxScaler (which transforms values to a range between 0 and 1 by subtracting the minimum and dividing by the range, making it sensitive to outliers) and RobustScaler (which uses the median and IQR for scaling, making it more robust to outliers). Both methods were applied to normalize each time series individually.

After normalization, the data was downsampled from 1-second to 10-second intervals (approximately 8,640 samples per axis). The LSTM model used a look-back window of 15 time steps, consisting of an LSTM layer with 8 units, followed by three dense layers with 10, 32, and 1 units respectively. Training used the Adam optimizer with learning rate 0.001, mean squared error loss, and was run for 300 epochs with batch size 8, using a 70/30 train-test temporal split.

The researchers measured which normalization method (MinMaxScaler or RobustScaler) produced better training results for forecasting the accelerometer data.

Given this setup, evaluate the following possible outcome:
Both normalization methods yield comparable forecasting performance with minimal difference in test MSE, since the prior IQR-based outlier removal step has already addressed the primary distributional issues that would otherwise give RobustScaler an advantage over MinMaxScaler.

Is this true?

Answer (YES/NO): NO